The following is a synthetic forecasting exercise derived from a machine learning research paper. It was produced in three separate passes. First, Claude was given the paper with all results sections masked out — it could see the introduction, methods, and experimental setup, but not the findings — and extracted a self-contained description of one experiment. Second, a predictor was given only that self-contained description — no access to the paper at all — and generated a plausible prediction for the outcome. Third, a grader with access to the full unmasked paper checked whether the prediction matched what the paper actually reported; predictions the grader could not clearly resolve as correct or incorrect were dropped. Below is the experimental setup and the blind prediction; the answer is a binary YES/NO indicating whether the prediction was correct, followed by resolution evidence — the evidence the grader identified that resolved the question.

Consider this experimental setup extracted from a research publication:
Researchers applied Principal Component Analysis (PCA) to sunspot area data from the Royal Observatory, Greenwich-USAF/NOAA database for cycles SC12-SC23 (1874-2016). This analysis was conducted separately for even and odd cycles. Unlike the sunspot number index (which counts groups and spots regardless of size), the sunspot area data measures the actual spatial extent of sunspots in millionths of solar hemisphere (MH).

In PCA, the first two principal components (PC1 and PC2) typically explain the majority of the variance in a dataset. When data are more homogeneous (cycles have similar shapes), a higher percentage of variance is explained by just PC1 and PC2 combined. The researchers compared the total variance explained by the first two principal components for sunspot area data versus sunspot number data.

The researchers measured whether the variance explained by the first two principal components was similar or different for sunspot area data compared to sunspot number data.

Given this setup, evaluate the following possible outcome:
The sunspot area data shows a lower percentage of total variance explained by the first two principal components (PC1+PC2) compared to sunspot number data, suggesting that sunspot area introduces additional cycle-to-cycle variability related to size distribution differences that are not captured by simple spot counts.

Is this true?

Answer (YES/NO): YES